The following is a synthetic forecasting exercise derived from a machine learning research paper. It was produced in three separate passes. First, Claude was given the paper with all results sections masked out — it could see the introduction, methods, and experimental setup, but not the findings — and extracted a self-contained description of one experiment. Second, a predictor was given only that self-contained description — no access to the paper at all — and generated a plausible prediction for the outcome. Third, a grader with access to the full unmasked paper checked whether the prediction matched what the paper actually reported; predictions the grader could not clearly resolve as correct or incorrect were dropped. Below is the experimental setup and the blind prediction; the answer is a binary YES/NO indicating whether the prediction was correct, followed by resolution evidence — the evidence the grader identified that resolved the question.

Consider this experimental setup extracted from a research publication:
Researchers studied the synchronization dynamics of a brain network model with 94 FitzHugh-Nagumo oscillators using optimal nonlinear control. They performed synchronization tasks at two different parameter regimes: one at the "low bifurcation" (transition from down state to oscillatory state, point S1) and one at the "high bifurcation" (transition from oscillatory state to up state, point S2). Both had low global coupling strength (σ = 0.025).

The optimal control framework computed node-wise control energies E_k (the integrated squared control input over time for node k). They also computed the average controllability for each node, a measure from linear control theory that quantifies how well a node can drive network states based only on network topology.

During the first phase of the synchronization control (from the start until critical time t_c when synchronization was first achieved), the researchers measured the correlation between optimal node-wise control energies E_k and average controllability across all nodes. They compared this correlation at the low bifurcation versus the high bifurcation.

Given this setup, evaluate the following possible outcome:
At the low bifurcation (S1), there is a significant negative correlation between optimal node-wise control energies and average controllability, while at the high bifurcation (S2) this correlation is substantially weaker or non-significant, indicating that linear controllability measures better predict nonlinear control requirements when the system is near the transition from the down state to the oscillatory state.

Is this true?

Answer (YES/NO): NO